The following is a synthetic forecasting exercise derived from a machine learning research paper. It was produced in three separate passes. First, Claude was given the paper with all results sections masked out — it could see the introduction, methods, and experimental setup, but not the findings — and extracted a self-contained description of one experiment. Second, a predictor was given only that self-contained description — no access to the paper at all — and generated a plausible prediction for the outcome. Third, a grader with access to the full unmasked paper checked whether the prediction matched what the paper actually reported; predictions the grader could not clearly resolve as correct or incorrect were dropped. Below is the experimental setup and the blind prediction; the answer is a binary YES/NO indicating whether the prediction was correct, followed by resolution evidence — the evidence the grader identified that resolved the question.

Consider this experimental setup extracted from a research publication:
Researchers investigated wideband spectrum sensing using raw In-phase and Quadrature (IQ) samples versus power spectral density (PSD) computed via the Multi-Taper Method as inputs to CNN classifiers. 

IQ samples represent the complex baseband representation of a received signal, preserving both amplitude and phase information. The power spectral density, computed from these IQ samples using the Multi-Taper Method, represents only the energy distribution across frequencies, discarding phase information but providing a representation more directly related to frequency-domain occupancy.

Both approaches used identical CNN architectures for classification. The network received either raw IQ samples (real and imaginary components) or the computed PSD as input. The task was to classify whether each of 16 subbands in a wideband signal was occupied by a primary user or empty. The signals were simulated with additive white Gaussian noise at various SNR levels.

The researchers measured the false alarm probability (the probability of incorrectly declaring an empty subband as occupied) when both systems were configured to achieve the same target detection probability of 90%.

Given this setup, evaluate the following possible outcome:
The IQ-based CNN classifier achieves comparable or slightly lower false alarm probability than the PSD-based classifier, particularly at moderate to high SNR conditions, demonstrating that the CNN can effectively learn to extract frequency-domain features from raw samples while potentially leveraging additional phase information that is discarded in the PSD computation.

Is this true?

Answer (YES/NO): NO